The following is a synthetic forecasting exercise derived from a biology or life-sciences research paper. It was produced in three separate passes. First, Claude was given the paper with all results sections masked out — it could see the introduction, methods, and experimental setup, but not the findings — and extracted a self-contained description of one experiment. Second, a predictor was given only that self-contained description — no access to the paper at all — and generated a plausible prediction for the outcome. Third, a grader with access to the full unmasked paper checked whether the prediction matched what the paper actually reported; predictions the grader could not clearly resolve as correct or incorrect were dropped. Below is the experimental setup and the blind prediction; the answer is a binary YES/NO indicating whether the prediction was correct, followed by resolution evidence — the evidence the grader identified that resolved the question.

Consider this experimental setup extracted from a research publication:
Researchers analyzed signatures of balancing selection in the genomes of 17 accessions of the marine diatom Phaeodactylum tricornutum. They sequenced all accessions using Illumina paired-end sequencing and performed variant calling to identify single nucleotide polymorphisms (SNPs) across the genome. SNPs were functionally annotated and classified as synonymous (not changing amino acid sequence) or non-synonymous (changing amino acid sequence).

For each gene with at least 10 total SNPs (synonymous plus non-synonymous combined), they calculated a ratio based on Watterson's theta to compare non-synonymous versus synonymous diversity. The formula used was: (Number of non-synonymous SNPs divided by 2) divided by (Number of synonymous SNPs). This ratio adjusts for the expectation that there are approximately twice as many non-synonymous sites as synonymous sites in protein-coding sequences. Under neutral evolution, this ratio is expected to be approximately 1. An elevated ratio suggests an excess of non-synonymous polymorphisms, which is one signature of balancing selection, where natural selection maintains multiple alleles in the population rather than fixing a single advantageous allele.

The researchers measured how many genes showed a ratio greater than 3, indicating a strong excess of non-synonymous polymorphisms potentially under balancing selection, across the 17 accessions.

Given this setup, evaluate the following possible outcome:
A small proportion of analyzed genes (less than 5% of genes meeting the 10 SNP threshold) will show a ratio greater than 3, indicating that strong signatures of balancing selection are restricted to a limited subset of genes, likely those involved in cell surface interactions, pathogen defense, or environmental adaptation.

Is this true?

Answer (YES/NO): YES